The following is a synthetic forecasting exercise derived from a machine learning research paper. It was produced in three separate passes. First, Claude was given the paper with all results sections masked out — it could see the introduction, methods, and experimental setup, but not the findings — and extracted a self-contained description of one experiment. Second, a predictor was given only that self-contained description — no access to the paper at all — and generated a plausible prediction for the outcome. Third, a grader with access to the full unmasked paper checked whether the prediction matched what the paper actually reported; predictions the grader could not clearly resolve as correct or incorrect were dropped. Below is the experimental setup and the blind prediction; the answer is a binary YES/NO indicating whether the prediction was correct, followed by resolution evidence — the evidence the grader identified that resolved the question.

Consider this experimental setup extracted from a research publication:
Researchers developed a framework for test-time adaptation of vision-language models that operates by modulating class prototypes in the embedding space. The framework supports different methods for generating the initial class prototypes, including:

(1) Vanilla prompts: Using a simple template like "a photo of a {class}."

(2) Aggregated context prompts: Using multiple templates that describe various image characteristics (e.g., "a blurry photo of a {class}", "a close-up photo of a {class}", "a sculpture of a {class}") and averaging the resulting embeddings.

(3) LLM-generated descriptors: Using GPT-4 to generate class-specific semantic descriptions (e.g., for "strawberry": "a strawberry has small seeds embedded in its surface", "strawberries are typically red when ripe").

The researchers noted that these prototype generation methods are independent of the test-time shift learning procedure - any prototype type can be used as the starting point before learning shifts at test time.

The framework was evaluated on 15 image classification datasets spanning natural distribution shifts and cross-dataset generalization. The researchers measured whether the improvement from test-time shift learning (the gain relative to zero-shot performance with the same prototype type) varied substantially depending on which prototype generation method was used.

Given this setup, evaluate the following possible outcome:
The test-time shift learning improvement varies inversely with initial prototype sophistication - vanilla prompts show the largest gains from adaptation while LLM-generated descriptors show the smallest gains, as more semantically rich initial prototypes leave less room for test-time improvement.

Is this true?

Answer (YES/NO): NO